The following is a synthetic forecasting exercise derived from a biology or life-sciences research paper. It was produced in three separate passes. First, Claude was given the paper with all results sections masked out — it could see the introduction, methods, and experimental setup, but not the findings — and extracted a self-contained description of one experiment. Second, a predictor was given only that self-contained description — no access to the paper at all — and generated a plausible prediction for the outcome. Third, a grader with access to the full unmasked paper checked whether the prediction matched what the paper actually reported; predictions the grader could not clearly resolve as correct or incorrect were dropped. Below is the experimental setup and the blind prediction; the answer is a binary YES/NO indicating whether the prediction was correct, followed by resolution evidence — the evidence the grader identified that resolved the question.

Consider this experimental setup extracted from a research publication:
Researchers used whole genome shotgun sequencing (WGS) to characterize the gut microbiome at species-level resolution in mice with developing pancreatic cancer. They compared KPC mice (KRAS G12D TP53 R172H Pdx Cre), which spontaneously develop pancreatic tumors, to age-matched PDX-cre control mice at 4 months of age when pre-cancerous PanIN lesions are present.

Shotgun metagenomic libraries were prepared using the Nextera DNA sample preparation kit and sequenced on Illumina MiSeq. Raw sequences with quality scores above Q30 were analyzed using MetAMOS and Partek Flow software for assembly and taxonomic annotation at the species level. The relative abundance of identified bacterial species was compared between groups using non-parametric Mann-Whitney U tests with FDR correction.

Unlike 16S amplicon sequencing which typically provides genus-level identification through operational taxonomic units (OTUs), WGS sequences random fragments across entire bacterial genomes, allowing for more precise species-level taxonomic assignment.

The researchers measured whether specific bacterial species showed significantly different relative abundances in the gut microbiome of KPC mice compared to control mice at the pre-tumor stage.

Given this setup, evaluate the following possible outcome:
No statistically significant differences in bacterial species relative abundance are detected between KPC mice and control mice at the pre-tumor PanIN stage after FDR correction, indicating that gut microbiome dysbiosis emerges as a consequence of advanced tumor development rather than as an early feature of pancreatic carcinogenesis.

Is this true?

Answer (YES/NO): NO